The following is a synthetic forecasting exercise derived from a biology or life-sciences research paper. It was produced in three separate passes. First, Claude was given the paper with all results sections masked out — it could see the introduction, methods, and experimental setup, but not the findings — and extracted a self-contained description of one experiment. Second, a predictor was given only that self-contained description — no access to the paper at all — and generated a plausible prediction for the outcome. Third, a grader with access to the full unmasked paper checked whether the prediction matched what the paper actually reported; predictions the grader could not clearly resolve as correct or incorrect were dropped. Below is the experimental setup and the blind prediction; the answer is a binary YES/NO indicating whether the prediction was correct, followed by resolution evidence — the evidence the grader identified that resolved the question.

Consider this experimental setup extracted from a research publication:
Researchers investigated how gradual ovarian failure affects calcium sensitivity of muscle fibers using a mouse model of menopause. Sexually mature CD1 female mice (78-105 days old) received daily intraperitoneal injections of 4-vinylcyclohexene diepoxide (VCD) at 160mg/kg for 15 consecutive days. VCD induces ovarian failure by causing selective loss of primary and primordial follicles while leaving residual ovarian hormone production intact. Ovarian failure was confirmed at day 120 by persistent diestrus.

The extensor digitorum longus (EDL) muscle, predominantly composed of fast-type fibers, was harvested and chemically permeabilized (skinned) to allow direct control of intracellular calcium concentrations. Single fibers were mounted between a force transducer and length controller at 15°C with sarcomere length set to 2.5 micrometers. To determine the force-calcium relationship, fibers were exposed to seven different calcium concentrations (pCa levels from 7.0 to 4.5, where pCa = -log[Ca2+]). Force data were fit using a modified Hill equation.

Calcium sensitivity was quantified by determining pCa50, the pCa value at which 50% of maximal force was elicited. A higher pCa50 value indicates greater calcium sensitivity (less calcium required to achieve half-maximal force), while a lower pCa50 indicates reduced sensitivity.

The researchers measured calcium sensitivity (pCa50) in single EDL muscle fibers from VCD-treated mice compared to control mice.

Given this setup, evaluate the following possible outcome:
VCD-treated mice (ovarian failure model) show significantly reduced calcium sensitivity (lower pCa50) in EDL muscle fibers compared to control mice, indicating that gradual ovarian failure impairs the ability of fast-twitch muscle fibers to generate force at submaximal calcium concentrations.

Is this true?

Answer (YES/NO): NO